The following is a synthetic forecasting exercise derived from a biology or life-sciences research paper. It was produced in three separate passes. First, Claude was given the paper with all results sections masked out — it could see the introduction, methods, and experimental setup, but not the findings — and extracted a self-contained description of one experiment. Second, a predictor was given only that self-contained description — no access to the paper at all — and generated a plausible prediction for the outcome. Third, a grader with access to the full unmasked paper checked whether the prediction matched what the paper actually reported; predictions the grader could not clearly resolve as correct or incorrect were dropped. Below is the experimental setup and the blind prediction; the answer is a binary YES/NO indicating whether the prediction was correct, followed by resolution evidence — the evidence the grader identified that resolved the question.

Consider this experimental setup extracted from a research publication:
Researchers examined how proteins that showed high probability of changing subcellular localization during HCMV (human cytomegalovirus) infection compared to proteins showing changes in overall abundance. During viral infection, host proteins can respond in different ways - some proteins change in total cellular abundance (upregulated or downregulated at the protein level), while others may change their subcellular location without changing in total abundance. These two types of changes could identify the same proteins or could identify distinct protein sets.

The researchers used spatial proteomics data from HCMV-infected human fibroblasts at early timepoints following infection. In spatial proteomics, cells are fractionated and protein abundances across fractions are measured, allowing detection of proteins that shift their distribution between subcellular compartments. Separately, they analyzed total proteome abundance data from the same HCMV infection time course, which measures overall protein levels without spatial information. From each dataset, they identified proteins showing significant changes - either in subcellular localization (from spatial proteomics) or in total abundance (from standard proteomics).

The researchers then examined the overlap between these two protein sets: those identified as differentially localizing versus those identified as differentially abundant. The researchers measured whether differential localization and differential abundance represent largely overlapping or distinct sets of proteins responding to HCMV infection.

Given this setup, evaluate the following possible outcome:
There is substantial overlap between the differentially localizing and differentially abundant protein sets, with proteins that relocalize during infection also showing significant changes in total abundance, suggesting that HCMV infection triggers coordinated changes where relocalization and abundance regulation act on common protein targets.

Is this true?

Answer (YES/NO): NO